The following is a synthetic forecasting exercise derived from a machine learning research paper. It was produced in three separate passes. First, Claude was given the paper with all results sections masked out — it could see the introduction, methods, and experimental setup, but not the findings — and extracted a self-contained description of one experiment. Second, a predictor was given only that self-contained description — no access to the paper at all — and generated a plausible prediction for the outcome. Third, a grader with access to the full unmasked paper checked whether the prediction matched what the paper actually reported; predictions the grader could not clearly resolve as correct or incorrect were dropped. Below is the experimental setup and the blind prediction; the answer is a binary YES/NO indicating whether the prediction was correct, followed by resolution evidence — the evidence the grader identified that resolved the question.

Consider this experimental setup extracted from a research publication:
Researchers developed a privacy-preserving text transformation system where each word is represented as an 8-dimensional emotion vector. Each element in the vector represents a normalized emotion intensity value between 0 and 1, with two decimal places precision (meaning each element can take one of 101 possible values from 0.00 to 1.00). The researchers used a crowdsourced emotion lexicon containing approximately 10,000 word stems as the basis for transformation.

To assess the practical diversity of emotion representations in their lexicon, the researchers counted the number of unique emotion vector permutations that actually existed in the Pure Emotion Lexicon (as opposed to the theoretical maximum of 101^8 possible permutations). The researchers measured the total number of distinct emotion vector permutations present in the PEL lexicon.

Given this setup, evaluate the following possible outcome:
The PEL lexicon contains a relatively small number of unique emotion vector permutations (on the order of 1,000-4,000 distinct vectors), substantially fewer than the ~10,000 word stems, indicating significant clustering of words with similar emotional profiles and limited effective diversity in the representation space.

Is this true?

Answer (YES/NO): YES